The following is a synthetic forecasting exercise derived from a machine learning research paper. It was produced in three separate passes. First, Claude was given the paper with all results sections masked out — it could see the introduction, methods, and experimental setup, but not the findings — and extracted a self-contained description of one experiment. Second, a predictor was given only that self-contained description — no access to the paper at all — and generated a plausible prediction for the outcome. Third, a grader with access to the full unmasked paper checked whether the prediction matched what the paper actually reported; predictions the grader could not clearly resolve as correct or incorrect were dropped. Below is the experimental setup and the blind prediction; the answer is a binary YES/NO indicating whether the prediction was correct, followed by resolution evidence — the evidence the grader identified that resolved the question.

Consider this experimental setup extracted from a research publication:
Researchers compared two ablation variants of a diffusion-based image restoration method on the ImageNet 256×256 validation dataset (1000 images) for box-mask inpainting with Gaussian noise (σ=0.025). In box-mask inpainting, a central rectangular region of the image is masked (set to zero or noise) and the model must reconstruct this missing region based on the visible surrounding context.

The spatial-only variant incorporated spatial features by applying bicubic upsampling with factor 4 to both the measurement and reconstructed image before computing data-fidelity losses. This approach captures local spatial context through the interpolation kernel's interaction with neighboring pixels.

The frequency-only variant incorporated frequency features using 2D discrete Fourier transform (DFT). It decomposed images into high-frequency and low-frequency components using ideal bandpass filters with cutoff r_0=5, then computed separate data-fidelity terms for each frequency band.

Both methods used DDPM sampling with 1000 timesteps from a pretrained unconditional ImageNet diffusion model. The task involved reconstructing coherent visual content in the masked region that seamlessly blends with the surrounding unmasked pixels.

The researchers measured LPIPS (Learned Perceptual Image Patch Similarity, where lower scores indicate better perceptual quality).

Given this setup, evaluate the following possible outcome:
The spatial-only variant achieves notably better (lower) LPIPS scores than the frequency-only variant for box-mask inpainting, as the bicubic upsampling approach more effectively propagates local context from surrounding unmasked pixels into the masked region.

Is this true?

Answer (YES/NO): NO